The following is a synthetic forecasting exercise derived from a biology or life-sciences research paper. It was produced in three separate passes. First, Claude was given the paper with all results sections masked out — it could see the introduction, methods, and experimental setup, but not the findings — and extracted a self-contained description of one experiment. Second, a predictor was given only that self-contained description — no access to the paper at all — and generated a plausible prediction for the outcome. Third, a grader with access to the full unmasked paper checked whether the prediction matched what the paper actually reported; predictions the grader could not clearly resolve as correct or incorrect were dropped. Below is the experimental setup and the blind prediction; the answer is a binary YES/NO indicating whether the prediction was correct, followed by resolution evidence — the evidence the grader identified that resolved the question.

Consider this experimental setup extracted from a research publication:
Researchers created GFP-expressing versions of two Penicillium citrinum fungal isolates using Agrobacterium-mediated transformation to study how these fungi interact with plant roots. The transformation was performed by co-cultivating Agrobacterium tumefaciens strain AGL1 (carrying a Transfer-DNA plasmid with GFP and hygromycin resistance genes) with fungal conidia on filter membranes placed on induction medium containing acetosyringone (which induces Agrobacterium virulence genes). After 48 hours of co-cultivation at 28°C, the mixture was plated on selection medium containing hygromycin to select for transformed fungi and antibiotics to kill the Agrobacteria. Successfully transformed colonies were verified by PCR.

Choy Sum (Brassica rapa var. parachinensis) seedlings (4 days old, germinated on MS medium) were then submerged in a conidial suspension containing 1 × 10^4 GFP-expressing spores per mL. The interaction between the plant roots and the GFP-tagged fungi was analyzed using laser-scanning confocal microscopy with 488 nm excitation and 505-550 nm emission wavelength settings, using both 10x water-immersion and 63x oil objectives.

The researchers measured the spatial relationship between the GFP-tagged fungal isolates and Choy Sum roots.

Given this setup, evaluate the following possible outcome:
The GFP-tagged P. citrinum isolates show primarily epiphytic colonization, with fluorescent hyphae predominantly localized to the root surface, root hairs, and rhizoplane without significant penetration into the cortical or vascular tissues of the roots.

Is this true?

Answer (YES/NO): YES